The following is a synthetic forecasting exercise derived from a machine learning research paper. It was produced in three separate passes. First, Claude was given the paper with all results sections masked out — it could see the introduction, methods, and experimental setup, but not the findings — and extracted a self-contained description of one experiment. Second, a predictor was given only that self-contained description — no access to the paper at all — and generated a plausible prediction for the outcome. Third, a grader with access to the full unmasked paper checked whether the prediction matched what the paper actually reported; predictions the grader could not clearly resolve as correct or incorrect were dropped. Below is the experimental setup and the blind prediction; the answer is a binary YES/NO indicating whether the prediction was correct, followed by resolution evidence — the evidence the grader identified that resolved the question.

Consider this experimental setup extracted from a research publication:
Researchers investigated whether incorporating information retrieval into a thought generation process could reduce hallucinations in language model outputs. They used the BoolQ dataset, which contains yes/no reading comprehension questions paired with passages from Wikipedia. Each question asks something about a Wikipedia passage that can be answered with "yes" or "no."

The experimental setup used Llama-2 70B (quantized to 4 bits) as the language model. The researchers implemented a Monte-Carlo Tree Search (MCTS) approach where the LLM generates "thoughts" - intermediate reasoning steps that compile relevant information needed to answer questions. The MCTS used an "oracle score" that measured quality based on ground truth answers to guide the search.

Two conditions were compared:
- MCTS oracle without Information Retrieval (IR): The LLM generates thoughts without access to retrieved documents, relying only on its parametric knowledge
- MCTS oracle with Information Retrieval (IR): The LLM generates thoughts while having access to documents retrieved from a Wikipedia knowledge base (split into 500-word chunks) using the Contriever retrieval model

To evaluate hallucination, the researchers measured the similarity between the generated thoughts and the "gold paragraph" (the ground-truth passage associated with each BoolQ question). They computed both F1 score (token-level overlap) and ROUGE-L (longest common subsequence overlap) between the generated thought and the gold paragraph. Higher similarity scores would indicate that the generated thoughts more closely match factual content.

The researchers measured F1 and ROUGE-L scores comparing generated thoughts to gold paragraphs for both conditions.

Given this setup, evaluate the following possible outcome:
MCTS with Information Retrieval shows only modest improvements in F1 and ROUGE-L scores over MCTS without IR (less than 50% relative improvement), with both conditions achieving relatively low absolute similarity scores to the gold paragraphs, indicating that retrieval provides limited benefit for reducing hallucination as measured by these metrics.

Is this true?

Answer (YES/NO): YES